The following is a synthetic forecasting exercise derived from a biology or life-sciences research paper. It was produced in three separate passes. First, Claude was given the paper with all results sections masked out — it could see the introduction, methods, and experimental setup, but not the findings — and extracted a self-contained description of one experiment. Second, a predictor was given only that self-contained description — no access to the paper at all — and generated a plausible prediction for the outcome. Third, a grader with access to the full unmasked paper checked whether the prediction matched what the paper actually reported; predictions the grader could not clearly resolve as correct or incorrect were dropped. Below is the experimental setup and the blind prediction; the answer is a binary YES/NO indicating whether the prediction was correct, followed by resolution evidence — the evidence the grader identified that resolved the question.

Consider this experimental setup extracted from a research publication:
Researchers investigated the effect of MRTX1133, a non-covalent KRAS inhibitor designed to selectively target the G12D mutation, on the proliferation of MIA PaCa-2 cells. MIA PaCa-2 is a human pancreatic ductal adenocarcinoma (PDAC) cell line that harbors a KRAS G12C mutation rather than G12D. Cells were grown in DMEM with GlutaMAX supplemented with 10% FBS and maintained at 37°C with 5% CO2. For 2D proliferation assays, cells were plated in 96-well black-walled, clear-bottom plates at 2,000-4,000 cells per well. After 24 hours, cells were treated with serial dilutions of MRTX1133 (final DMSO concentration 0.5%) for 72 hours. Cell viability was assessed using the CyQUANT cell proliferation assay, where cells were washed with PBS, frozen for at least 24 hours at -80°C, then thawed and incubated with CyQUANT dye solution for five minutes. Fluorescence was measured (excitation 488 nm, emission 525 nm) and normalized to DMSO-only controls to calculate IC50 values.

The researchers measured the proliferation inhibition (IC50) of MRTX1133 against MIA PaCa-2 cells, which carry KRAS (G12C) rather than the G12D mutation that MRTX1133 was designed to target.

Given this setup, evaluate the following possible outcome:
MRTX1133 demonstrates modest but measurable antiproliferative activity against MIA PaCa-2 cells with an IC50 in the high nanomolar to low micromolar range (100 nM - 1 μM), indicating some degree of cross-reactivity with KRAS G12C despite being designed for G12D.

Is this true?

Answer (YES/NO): YES